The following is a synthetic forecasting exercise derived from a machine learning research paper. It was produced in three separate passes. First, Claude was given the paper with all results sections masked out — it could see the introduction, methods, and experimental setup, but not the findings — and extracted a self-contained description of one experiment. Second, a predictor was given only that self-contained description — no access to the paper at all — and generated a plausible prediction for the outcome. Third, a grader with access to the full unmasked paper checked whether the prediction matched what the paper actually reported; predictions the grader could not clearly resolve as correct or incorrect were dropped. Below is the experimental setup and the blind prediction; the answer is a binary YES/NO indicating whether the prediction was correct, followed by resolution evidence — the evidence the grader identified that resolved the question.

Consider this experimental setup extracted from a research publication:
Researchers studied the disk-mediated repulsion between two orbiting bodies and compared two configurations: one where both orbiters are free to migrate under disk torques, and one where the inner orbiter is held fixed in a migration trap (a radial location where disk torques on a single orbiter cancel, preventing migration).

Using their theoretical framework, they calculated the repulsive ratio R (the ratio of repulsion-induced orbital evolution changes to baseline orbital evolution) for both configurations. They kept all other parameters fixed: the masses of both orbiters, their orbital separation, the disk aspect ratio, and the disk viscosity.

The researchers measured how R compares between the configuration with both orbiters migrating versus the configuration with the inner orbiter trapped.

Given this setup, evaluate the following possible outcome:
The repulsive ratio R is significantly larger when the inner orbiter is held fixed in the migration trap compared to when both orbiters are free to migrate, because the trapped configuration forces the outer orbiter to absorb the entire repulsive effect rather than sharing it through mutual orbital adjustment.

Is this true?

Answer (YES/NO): NO